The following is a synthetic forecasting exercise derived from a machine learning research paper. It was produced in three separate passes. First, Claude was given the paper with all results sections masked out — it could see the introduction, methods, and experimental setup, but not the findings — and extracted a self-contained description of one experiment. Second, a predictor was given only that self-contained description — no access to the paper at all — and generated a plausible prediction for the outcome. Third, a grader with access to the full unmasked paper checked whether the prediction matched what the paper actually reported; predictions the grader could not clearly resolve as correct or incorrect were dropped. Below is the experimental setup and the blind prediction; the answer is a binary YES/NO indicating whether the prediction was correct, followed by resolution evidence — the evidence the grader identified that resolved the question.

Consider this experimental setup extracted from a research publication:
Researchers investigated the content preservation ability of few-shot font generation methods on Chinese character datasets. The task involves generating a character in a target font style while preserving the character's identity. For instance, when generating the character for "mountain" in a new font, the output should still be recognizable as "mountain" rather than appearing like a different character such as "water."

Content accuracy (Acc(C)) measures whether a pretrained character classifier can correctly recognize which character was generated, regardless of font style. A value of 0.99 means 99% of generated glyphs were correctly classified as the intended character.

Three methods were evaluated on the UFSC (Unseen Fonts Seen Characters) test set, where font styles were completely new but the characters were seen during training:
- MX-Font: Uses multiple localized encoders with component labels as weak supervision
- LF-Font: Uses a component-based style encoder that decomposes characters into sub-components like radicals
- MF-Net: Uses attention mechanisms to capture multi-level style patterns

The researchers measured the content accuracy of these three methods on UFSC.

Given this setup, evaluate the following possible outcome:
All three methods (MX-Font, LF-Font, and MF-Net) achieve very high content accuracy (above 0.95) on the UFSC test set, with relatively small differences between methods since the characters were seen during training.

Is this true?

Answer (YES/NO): NO